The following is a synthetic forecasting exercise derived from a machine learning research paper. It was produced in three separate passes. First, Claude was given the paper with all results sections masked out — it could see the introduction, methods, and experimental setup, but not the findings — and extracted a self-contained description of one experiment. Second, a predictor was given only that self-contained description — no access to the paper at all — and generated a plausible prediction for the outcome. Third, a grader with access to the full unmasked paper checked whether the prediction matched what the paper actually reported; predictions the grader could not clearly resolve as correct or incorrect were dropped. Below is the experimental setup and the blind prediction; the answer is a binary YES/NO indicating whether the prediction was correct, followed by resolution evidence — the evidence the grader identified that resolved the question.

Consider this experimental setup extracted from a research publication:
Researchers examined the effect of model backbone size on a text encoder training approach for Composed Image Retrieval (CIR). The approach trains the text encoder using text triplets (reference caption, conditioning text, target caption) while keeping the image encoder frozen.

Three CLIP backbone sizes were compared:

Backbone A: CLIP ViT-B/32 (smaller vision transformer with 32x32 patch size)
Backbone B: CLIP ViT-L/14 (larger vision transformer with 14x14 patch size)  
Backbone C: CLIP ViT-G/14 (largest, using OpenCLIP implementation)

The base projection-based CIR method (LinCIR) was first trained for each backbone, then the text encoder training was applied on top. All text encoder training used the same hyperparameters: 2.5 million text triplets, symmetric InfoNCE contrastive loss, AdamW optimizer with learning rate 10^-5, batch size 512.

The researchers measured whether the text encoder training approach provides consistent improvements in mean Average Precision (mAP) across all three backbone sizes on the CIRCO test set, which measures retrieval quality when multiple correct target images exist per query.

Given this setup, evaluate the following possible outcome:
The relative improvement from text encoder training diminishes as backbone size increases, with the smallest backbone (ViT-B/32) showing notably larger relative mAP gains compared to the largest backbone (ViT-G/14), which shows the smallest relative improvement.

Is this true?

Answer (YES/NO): NO